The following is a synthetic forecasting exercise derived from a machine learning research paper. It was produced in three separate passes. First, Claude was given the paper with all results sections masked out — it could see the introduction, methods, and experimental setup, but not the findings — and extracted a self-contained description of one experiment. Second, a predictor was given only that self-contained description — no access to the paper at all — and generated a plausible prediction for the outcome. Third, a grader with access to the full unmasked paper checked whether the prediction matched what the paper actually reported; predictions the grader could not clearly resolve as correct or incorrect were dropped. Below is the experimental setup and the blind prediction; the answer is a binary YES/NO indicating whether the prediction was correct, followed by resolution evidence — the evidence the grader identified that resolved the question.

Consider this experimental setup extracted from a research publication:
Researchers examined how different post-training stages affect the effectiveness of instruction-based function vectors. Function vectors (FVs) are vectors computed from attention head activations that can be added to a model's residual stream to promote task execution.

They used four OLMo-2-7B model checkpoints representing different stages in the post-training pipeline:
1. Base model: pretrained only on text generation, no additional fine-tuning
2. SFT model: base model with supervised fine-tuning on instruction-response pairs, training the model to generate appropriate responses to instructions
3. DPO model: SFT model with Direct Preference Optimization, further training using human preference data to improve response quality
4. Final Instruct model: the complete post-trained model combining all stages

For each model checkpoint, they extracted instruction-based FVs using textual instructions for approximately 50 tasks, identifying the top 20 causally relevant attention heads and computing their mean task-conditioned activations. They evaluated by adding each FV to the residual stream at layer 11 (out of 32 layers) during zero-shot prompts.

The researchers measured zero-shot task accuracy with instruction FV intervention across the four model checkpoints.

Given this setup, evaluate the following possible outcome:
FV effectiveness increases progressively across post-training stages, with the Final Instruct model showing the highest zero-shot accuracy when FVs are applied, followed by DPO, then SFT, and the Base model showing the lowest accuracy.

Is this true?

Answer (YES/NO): NO